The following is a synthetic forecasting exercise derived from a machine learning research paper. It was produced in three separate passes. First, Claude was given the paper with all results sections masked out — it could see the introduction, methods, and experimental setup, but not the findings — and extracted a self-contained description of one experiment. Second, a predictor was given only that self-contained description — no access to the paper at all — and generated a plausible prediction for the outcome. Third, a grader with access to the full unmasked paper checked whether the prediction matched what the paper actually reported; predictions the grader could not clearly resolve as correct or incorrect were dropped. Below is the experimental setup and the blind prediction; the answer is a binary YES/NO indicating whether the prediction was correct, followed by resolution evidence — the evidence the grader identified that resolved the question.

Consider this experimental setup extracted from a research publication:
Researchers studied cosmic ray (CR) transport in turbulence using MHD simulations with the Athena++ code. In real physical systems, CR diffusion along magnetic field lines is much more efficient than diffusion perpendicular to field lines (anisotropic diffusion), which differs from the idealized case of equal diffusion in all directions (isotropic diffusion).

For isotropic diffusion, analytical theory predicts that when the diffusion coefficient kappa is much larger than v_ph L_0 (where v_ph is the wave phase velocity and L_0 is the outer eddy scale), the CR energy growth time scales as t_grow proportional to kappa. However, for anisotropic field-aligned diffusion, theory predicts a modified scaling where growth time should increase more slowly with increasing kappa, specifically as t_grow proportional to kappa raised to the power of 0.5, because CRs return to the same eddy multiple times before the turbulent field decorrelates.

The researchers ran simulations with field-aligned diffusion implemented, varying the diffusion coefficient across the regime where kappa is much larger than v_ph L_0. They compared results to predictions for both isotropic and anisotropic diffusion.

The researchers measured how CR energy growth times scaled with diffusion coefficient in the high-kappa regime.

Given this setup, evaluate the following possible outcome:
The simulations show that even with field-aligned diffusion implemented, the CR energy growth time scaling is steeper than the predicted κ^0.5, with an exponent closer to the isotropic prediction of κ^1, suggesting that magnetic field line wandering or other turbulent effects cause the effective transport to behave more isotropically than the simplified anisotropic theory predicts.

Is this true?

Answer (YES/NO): NO